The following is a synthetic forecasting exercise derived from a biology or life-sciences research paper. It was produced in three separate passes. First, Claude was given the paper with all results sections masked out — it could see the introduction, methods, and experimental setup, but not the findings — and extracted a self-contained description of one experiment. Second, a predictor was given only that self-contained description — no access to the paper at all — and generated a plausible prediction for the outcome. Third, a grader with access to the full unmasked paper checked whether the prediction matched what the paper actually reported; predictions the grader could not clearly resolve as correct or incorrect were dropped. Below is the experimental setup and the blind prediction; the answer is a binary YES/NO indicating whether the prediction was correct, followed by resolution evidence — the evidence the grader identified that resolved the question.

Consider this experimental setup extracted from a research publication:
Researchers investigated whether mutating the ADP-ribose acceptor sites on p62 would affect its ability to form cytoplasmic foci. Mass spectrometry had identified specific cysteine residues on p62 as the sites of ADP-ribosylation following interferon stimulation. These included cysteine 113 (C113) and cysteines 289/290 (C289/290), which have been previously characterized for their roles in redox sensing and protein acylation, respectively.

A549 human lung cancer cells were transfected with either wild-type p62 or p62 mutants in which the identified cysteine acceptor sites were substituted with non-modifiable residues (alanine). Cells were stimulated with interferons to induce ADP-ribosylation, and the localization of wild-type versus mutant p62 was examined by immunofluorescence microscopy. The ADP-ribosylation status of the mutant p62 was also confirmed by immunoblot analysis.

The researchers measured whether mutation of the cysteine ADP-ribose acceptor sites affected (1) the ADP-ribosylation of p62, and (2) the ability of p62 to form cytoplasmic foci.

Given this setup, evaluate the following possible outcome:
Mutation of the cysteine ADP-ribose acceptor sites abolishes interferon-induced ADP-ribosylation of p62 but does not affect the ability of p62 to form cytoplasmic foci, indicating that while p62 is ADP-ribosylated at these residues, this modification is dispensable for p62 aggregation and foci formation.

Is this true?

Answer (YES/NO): YES